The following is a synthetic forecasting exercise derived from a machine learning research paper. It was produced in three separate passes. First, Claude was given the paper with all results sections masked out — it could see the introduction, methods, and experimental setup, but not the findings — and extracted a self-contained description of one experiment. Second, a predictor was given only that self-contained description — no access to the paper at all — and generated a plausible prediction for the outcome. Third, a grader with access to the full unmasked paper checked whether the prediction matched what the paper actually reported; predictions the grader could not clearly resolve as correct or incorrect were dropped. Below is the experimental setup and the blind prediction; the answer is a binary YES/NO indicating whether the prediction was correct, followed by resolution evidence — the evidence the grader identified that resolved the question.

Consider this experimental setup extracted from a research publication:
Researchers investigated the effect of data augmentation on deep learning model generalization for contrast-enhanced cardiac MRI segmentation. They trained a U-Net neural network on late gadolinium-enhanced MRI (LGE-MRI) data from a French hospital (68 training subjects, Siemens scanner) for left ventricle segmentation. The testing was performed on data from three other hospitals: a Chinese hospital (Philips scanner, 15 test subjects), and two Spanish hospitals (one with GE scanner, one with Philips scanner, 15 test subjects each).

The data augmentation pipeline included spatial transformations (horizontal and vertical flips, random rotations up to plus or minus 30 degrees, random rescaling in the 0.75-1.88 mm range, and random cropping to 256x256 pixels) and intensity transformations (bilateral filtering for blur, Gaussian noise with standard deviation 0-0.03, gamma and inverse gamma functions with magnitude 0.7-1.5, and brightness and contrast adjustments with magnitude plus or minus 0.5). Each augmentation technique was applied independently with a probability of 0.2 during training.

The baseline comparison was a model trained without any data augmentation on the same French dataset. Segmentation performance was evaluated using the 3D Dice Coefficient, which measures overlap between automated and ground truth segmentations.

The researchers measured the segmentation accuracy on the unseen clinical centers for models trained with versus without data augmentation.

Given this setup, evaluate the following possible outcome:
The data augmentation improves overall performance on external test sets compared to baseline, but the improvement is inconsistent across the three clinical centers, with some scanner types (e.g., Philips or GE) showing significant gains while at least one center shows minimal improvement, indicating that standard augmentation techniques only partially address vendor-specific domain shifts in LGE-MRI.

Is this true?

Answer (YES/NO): NO